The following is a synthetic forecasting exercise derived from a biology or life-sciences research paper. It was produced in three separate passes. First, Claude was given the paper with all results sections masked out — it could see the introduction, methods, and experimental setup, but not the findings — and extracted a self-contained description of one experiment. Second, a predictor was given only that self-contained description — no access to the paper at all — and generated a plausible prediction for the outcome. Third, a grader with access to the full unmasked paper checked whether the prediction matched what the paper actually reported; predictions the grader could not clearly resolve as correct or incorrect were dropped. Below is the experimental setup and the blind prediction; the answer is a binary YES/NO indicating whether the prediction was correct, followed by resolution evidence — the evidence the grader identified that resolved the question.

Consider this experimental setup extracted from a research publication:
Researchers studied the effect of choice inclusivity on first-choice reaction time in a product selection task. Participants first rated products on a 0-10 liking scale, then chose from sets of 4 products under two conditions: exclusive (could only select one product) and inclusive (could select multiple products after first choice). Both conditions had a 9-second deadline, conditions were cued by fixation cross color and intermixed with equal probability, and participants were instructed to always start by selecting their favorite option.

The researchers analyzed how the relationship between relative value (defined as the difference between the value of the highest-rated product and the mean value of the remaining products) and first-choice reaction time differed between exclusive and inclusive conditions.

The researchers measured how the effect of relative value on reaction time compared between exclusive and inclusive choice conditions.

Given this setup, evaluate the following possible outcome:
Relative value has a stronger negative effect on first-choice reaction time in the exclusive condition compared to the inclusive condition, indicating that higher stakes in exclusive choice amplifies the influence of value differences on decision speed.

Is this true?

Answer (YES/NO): NO